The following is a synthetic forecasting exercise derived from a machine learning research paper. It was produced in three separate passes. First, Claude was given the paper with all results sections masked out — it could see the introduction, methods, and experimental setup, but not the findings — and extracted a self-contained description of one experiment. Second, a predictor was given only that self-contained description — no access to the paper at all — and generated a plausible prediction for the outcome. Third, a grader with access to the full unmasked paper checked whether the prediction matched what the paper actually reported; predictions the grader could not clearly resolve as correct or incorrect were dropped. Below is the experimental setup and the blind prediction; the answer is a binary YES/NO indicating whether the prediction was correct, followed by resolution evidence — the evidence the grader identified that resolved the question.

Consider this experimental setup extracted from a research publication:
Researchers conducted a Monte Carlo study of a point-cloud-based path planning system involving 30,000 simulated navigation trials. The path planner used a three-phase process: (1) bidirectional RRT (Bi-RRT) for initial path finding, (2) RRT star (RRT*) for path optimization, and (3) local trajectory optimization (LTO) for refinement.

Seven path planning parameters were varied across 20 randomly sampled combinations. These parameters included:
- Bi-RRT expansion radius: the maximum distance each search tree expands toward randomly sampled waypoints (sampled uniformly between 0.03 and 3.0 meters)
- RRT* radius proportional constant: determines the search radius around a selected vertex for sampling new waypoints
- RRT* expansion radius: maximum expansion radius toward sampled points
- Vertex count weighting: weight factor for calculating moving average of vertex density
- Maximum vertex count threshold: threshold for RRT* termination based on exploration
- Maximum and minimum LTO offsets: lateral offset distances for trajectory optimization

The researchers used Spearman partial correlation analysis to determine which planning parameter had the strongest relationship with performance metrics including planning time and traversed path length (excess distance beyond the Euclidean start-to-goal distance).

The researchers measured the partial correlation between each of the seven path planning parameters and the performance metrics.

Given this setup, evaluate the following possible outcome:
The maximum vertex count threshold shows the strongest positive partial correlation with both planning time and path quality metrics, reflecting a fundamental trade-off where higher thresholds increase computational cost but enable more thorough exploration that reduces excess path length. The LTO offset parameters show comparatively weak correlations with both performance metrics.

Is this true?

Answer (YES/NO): NO